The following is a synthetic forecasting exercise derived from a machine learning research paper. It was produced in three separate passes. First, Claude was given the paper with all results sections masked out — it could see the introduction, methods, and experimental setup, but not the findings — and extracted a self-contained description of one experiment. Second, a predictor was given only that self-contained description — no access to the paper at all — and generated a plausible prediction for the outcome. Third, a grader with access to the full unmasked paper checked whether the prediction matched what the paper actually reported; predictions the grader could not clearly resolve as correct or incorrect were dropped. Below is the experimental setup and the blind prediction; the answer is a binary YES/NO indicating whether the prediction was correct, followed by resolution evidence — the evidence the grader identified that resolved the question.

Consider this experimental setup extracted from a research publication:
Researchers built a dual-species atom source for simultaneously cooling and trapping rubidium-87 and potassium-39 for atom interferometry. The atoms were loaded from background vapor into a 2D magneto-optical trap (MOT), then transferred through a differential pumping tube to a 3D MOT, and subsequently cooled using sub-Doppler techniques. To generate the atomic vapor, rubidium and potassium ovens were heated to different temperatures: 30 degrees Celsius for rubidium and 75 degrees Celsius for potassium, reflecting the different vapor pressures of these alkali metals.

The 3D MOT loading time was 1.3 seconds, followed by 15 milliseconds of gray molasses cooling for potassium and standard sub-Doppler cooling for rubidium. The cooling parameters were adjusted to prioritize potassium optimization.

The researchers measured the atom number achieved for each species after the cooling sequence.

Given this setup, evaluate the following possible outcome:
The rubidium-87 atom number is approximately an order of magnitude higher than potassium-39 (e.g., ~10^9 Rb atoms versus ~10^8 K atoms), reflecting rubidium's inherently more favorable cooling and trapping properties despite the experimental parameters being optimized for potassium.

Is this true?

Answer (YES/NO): NO